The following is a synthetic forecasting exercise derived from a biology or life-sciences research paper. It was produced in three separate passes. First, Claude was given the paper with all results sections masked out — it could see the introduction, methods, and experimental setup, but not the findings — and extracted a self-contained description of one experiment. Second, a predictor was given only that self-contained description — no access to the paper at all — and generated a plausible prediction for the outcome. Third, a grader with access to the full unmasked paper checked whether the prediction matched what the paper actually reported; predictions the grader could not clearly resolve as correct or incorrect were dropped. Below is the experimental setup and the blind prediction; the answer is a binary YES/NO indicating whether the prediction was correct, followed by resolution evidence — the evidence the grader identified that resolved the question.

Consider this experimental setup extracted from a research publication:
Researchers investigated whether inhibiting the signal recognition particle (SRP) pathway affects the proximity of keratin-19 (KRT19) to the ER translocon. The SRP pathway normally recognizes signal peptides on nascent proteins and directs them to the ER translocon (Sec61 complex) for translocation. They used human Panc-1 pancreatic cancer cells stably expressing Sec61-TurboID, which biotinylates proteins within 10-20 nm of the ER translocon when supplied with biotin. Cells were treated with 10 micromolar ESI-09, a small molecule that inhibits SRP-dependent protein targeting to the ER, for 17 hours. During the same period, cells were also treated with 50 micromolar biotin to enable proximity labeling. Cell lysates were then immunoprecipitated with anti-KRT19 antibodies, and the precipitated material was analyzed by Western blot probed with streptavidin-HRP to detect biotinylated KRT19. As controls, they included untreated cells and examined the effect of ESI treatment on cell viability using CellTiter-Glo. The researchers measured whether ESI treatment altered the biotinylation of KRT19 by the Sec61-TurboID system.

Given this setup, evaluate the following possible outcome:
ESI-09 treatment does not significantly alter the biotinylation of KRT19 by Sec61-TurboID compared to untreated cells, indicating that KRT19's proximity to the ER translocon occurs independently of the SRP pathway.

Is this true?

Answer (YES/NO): NO